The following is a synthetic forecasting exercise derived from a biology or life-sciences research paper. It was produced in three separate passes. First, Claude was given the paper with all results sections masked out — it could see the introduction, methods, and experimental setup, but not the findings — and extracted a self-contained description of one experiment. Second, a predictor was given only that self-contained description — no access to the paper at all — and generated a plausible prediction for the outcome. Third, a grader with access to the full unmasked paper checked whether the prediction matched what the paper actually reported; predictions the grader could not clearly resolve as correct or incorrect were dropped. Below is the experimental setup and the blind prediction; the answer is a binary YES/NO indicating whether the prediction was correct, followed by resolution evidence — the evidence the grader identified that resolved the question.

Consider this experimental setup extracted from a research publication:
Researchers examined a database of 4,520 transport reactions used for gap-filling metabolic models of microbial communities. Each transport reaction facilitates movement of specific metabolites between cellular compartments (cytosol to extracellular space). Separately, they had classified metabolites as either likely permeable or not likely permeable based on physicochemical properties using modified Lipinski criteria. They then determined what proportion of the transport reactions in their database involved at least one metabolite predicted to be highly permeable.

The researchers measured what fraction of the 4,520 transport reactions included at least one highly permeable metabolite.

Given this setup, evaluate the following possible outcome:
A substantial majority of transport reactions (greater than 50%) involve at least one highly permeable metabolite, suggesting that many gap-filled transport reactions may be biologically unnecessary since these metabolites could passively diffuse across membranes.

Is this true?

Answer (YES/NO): YES